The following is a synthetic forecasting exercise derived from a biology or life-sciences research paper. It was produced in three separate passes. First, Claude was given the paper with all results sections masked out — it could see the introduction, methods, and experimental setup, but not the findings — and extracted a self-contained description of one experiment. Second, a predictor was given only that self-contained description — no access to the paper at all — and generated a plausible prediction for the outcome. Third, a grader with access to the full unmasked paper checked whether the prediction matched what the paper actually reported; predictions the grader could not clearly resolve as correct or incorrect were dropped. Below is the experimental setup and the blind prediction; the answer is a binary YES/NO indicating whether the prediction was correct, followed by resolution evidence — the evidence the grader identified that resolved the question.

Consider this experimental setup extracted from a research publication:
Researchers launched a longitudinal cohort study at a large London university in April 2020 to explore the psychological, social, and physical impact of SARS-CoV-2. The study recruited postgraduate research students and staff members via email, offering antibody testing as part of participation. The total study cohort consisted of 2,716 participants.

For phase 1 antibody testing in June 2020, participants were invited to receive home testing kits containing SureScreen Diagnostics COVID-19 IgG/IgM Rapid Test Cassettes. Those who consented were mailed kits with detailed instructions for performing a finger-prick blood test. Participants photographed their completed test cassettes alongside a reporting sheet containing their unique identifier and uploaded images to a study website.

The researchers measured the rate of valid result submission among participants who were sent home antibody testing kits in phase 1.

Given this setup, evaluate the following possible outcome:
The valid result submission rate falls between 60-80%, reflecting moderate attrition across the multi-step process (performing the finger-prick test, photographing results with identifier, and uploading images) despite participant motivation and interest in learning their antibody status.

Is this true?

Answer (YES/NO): NO